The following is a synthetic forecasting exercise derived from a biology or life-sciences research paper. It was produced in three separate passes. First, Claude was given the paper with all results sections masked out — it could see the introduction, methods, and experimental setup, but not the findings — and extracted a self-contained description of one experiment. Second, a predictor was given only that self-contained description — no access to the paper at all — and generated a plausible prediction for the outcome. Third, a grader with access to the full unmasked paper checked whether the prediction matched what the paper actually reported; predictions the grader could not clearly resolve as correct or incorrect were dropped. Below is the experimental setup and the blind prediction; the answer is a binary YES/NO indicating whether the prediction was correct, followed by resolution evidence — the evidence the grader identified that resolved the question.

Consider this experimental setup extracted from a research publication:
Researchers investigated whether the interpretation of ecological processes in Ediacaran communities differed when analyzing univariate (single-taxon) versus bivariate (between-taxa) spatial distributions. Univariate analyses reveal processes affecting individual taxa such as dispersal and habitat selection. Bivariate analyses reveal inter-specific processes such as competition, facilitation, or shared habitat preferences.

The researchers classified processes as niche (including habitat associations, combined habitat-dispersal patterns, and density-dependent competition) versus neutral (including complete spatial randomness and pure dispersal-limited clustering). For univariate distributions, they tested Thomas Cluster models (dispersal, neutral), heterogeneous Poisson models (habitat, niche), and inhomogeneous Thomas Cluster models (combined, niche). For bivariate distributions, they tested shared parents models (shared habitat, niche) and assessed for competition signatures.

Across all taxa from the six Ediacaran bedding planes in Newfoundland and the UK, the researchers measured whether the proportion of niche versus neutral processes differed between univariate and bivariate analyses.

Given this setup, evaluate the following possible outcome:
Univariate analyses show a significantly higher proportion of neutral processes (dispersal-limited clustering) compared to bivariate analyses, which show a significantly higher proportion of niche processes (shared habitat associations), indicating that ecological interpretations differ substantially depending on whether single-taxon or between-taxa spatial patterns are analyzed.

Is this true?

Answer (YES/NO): NO